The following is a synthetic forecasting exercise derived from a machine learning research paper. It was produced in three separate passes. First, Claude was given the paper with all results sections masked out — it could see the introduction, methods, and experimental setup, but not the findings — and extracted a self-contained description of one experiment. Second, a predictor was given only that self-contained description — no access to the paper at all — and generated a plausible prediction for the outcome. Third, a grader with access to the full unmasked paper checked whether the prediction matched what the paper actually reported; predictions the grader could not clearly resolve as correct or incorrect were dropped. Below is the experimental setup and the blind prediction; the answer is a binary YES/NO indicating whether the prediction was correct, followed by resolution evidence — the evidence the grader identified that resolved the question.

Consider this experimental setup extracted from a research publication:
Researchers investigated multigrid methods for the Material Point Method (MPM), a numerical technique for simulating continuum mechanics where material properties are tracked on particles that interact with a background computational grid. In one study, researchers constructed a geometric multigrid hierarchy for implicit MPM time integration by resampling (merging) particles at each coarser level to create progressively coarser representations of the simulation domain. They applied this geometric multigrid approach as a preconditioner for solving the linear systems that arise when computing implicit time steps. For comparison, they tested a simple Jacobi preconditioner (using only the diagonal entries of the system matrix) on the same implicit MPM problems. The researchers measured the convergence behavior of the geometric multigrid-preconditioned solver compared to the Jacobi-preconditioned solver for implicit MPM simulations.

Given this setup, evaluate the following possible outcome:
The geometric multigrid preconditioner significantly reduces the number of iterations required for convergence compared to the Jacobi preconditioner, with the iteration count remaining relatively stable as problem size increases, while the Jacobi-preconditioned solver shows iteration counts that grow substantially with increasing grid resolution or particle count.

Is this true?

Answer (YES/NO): NO